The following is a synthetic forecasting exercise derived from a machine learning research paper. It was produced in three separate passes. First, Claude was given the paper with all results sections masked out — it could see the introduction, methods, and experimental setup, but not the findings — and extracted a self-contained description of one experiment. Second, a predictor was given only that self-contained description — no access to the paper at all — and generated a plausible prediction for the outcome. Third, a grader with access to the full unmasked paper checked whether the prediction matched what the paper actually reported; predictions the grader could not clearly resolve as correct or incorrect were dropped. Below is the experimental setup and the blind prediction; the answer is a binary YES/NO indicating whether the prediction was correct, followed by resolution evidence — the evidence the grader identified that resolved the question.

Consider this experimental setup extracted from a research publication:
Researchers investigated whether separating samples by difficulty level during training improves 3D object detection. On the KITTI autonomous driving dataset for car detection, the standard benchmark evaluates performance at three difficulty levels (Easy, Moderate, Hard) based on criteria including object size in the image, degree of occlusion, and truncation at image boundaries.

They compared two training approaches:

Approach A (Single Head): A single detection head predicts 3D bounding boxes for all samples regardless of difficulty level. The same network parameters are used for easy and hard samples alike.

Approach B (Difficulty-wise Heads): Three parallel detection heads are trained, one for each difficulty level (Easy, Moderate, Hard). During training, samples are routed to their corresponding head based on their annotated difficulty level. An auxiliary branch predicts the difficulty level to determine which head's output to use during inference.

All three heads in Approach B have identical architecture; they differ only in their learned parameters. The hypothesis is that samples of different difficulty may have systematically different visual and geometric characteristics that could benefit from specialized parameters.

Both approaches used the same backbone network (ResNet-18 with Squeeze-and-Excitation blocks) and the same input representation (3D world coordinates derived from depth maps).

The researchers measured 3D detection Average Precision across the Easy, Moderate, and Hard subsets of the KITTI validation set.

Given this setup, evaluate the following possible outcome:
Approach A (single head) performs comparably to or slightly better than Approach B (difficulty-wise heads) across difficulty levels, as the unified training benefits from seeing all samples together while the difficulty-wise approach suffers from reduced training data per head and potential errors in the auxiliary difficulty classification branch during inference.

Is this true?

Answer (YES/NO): NO